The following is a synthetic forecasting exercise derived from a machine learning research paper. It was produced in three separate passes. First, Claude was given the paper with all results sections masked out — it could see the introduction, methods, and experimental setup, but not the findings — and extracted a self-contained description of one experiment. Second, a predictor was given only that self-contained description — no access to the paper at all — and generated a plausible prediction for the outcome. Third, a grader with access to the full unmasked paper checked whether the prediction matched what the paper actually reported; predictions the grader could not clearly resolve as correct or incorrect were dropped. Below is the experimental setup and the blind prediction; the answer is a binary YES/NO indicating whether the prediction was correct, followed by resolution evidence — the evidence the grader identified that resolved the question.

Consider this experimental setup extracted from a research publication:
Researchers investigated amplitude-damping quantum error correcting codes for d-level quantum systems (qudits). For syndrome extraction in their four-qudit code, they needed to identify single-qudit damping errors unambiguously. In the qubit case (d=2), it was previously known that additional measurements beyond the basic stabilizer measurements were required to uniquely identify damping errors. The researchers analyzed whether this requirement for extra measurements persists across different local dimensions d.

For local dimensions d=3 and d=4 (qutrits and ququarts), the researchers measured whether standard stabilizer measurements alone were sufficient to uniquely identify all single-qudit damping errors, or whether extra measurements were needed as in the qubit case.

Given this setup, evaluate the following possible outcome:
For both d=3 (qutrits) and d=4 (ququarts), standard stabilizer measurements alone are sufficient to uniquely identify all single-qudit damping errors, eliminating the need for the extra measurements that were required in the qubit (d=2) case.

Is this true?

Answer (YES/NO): NO